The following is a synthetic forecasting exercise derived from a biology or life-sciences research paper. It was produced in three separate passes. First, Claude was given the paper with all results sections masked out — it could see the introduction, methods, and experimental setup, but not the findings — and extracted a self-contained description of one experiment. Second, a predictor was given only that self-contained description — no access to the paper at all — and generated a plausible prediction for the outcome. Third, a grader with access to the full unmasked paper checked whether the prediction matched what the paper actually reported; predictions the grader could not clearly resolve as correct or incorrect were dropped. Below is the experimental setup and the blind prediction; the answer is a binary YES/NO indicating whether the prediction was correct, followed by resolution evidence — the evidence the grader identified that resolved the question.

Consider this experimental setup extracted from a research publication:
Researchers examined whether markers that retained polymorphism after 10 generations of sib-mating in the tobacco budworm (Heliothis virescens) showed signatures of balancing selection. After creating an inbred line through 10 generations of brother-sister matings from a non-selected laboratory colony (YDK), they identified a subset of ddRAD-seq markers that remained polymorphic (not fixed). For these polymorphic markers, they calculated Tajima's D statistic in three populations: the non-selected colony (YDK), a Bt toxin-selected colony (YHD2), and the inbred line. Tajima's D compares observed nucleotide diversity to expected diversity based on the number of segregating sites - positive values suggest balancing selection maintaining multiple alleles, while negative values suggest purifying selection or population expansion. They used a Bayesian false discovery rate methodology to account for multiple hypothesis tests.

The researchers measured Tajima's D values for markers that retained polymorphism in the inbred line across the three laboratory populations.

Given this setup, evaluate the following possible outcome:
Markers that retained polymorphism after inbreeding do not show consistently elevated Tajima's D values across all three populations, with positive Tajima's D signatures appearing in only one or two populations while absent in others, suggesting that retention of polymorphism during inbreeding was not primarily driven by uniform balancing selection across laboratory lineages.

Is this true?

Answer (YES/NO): YES